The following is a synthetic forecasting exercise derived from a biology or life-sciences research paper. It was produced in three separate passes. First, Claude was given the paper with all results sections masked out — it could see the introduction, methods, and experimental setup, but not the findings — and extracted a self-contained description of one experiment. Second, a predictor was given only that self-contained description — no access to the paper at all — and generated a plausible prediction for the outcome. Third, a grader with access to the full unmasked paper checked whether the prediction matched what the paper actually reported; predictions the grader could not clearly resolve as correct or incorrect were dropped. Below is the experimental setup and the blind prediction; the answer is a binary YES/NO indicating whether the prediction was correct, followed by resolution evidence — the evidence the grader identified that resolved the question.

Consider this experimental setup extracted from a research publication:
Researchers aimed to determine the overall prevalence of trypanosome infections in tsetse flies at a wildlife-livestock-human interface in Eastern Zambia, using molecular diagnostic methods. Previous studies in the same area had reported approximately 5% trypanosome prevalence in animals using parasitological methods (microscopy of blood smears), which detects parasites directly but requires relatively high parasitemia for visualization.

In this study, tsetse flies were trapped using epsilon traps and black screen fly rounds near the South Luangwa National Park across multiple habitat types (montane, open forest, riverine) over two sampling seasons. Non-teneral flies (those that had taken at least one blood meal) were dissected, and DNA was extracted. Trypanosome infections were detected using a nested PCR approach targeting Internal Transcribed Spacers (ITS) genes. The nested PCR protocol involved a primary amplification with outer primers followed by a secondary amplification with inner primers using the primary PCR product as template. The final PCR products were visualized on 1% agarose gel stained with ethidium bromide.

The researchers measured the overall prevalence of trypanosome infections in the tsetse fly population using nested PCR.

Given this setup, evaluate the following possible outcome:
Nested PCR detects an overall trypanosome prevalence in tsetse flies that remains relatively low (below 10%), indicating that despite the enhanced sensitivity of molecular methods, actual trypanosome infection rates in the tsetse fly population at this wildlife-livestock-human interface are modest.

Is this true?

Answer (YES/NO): NO